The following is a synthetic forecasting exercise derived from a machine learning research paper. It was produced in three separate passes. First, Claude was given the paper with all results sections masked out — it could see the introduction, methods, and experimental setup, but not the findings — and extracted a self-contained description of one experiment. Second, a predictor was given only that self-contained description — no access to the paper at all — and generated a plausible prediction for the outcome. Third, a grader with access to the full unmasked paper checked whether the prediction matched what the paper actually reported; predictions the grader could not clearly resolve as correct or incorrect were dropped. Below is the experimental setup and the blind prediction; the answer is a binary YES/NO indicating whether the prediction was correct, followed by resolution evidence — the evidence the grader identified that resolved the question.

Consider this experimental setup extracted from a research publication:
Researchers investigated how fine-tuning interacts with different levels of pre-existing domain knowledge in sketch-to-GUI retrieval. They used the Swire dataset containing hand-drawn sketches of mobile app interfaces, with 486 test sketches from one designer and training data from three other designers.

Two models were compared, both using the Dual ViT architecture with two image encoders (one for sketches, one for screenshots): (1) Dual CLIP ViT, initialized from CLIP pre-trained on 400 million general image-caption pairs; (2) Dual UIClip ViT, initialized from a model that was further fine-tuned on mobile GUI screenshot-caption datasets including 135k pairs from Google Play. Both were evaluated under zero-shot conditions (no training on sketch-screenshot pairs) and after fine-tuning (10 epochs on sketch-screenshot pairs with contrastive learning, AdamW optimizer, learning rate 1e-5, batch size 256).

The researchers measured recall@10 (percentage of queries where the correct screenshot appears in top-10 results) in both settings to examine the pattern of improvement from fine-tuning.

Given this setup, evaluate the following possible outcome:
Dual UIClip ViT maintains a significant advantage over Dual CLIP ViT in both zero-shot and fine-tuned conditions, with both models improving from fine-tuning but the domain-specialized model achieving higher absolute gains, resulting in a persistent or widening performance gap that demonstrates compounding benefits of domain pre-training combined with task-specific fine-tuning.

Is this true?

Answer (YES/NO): YES